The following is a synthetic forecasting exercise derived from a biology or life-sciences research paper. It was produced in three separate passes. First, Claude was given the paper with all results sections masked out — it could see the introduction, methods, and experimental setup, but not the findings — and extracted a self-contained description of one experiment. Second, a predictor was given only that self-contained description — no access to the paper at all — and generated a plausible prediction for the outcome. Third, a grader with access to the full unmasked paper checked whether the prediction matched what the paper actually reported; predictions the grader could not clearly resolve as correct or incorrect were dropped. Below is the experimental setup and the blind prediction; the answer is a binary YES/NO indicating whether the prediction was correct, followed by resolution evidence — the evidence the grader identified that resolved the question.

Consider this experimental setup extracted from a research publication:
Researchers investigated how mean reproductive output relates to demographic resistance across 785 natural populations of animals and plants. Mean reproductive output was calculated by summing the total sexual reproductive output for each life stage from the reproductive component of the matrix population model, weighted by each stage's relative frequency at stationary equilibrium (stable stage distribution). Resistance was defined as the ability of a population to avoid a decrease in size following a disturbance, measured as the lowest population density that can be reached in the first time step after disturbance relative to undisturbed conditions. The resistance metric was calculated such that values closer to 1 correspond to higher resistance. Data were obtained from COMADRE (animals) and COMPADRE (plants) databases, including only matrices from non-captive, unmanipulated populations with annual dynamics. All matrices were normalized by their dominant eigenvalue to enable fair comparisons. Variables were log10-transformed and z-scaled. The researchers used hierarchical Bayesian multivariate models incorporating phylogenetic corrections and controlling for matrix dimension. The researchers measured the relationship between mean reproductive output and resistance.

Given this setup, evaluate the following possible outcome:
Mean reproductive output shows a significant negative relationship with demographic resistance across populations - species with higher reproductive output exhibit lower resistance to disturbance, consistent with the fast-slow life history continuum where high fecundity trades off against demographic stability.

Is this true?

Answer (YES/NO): NO